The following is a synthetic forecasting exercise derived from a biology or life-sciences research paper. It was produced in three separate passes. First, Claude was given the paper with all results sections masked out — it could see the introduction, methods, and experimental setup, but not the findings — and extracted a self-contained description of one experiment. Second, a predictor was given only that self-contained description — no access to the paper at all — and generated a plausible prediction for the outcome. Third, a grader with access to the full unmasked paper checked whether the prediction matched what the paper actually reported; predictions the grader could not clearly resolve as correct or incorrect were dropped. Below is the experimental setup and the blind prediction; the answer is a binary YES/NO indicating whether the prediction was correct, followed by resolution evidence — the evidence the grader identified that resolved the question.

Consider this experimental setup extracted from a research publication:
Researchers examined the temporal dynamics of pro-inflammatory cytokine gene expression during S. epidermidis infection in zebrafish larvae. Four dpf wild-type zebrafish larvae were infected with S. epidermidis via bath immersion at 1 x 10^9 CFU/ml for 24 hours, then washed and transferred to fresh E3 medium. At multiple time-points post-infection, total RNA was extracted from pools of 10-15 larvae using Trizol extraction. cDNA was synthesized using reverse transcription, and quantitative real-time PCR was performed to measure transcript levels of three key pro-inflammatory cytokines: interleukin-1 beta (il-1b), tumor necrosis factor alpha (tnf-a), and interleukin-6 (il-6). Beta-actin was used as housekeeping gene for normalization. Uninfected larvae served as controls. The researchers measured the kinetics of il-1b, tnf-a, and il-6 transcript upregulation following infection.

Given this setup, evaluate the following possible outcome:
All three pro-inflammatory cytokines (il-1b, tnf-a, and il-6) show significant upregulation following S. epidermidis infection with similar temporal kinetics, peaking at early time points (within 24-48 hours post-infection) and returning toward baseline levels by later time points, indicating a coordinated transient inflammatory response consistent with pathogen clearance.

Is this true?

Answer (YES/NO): NO